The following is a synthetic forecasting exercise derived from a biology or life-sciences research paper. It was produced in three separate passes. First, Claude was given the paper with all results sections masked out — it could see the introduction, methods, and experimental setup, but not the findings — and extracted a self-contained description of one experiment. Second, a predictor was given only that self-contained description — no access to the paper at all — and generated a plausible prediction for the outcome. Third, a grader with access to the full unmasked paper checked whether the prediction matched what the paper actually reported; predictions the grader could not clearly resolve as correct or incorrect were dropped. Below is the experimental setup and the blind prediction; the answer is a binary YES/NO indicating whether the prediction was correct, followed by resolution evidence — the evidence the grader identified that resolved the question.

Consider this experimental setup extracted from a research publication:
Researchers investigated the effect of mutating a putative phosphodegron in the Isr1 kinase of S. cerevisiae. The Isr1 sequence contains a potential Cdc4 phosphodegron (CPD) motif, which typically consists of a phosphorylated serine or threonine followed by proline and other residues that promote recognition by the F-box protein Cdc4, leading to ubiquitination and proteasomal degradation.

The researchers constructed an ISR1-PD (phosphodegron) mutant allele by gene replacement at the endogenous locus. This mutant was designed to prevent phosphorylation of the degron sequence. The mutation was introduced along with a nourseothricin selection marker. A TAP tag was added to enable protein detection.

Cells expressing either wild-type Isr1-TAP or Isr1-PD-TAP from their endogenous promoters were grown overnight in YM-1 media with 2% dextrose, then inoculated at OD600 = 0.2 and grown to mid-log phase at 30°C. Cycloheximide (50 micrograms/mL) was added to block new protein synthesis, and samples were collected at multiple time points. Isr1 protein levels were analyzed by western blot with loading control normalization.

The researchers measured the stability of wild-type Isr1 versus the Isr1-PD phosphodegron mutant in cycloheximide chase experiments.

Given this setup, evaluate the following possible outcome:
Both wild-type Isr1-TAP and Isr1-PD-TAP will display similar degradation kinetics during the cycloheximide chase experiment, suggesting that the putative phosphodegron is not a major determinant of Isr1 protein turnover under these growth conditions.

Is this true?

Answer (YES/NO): NO